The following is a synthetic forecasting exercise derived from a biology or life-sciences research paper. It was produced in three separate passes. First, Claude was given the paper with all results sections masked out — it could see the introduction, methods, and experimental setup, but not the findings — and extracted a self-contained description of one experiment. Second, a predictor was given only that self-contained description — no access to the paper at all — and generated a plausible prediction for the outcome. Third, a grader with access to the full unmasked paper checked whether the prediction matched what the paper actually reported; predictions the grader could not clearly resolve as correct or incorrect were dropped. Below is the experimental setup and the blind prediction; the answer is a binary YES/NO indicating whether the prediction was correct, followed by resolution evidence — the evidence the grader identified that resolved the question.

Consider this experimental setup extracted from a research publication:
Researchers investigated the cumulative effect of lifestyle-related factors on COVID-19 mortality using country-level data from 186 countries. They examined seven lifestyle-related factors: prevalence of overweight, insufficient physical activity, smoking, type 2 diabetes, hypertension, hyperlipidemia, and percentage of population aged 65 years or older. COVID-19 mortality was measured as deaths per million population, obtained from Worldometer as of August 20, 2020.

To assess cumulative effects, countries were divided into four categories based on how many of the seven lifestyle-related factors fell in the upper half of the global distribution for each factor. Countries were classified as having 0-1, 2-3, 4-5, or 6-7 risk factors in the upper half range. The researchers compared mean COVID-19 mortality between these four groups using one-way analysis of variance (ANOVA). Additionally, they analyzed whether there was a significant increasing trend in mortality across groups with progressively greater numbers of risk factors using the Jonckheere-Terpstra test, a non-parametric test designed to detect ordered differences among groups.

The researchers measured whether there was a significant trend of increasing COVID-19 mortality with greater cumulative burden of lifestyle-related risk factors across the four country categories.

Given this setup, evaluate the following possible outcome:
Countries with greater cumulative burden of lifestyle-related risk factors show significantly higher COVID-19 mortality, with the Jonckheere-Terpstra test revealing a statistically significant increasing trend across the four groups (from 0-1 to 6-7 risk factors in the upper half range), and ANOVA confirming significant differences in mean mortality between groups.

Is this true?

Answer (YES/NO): YES